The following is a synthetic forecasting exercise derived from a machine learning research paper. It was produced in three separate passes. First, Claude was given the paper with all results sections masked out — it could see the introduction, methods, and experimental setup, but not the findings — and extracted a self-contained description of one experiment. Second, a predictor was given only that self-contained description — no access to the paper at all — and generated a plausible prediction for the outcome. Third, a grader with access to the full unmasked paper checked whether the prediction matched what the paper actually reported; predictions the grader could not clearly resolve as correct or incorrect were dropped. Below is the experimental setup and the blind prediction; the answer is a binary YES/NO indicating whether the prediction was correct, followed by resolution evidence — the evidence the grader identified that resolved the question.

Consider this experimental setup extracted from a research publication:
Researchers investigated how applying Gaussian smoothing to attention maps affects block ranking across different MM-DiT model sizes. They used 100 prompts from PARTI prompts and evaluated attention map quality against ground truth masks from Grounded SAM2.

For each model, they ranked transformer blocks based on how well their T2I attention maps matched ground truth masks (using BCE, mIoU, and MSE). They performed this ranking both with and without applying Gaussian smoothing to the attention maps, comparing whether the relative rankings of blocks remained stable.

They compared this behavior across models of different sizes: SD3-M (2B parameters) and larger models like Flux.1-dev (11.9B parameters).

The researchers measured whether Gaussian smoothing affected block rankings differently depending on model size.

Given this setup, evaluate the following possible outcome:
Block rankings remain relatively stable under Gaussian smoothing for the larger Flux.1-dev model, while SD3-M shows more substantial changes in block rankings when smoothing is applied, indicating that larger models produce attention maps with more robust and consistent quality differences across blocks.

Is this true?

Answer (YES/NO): NO